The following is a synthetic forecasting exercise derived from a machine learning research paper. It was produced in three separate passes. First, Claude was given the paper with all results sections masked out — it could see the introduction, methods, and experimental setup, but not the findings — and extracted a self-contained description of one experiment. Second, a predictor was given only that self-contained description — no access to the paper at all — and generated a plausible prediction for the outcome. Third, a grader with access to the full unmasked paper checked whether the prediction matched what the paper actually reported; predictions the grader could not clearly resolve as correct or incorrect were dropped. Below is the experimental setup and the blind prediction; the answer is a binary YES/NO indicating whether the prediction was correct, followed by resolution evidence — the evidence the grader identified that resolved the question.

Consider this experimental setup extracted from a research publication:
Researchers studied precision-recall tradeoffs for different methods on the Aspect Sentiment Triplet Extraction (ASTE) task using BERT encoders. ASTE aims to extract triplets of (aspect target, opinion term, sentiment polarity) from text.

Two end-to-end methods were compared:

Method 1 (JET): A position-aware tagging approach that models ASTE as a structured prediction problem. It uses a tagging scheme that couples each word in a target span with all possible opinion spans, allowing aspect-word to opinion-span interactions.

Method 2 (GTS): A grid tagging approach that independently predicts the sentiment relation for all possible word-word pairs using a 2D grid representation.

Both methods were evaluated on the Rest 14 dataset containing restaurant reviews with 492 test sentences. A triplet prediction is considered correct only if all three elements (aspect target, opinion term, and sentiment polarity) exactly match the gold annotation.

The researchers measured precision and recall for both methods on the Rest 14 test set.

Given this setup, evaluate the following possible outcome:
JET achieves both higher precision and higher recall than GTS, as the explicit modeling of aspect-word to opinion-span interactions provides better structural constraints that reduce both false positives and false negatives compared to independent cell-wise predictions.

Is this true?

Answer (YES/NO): NO